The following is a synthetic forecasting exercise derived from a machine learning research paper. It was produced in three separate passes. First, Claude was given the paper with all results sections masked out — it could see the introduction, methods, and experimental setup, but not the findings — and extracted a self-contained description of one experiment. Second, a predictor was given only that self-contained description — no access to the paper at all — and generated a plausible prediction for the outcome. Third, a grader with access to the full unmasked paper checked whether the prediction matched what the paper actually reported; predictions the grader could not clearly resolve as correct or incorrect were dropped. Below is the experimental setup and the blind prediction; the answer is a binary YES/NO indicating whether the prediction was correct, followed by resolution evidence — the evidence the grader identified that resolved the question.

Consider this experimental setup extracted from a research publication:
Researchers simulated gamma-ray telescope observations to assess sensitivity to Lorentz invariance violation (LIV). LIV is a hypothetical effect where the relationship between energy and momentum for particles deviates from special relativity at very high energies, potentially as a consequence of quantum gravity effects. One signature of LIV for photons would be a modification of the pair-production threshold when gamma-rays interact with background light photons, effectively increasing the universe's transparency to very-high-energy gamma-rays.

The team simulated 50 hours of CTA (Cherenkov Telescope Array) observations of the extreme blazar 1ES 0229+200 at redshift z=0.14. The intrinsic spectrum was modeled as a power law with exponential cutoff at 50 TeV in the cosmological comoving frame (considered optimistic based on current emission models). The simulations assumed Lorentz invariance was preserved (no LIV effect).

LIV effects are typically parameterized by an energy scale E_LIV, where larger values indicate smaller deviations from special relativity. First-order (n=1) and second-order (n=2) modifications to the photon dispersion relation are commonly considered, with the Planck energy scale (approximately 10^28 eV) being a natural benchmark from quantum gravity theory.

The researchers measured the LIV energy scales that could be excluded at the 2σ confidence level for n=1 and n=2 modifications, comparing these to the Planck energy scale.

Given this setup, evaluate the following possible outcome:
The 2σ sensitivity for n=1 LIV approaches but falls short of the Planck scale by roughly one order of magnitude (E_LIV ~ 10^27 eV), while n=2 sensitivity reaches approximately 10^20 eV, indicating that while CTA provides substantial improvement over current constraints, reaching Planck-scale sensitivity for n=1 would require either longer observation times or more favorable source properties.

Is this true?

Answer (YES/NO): YES